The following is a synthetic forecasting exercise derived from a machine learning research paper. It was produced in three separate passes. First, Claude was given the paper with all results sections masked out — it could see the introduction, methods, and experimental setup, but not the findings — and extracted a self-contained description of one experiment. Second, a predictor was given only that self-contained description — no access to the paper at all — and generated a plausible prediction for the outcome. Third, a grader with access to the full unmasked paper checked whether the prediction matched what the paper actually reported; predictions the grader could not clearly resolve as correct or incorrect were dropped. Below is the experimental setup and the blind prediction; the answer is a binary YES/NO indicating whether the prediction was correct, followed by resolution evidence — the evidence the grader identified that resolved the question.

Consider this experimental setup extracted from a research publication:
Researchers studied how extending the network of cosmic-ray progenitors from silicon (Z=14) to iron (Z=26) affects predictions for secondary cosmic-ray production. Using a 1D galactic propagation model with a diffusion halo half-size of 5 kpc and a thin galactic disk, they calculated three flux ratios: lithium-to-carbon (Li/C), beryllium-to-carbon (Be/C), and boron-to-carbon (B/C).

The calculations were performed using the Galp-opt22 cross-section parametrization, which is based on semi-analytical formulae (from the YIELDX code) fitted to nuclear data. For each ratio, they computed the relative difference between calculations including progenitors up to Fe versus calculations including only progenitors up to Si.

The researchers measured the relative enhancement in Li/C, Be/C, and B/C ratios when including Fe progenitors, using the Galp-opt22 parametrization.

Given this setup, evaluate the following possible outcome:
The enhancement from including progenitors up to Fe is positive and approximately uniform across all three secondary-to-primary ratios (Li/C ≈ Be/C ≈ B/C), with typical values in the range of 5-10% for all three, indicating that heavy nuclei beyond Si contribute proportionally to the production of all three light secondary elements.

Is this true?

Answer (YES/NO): NO